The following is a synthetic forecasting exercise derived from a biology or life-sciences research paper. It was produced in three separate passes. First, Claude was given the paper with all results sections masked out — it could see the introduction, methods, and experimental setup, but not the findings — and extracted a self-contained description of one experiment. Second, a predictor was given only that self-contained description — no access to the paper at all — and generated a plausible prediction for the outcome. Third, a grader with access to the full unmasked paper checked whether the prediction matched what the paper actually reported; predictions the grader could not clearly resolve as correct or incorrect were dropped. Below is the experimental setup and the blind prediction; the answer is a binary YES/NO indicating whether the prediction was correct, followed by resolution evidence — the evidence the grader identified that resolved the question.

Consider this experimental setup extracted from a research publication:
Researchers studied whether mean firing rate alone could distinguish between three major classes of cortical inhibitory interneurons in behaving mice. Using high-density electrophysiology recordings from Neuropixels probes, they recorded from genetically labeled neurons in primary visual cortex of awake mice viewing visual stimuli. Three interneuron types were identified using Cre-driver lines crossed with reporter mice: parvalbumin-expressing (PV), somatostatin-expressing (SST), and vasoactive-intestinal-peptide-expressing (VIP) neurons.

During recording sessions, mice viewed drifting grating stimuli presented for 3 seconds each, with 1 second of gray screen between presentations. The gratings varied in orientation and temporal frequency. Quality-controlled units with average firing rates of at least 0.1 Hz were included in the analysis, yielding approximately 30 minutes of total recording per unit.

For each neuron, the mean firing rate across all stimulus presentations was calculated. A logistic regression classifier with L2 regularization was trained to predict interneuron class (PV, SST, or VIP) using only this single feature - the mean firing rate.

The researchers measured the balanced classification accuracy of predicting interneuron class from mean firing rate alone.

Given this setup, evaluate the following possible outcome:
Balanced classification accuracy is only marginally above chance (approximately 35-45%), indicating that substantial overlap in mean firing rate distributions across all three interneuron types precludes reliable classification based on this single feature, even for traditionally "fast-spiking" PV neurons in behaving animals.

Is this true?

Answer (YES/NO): YES